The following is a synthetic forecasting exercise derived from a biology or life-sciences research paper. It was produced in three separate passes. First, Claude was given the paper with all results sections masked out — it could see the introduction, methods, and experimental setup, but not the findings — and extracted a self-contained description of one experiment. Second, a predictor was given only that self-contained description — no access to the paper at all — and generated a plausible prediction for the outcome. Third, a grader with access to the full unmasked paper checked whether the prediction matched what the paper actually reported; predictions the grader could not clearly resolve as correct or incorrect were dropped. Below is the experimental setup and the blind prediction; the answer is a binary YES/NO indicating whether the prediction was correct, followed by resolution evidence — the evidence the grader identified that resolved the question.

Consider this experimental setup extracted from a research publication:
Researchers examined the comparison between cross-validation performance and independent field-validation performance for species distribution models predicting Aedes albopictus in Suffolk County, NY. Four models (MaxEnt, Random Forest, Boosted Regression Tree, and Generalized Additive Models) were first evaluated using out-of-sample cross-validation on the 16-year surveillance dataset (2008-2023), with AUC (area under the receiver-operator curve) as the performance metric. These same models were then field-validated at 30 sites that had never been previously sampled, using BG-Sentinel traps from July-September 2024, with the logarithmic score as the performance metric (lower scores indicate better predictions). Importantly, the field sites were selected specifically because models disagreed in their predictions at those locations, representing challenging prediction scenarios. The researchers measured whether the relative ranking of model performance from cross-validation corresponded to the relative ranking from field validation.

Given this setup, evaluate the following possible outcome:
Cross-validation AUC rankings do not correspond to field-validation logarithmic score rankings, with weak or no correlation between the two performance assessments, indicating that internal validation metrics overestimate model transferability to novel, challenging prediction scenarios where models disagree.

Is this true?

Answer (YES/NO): YES